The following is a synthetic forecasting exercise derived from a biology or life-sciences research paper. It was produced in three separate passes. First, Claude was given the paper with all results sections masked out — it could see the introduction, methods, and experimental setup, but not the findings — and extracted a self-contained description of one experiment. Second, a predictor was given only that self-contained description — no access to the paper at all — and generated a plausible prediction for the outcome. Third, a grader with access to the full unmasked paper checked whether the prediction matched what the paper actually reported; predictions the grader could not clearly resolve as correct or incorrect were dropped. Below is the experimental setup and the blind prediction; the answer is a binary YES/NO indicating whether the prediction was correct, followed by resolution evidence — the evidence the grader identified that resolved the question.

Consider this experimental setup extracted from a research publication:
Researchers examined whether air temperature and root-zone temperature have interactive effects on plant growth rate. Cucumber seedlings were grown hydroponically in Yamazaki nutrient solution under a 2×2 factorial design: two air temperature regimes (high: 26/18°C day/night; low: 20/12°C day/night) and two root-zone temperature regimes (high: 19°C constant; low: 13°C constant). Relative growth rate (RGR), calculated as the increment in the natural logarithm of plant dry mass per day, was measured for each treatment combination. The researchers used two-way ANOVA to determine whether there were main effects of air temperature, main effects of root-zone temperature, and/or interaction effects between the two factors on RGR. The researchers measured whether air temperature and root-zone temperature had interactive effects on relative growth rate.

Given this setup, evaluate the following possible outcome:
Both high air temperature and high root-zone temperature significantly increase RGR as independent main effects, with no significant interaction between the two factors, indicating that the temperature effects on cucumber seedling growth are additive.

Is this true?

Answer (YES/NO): NO